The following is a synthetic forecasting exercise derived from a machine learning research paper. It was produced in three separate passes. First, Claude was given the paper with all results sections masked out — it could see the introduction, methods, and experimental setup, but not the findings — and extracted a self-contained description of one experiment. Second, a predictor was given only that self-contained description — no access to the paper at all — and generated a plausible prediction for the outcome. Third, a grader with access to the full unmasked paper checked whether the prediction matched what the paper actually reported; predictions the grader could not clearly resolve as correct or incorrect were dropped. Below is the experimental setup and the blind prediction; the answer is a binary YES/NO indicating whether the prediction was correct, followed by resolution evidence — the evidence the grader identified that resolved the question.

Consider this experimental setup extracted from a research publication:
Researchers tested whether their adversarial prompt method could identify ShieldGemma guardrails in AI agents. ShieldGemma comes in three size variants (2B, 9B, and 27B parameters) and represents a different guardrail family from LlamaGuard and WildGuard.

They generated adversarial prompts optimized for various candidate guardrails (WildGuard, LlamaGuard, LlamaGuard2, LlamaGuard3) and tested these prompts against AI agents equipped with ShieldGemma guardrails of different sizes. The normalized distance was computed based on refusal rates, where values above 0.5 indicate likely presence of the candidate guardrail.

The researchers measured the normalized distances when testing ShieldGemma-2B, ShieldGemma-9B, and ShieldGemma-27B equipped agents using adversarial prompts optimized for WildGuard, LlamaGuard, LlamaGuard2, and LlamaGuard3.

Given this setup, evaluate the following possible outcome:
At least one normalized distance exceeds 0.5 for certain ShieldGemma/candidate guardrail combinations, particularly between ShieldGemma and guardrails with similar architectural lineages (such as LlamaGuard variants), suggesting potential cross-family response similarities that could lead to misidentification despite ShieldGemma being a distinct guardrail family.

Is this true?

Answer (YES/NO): NO